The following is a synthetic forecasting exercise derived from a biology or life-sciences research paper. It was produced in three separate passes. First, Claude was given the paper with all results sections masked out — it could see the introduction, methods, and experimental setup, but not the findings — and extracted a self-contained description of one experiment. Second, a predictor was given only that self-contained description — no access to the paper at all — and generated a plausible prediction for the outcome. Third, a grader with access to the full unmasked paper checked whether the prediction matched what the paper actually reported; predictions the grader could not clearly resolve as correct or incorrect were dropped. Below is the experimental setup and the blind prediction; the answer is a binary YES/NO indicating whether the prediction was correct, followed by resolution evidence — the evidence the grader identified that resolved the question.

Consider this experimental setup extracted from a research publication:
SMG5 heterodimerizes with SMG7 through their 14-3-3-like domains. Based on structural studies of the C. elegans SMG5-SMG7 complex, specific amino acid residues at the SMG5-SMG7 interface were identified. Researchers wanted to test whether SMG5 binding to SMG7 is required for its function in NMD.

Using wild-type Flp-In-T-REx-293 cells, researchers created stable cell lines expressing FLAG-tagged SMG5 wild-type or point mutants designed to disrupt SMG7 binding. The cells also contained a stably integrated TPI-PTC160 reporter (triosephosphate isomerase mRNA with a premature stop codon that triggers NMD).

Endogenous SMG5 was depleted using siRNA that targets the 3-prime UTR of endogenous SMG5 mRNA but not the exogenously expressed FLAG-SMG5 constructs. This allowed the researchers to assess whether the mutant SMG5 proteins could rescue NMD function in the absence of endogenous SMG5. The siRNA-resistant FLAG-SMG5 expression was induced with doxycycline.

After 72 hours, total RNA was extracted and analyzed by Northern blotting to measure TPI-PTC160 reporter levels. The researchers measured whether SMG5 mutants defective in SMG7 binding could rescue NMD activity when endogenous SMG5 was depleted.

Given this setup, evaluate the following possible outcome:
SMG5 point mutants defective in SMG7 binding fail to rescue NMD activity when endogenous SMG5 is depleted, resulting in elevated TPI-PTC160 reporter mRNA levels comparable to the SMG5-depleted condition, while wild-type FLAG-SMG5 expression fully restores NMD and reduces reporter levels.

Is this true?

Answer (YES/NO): NO